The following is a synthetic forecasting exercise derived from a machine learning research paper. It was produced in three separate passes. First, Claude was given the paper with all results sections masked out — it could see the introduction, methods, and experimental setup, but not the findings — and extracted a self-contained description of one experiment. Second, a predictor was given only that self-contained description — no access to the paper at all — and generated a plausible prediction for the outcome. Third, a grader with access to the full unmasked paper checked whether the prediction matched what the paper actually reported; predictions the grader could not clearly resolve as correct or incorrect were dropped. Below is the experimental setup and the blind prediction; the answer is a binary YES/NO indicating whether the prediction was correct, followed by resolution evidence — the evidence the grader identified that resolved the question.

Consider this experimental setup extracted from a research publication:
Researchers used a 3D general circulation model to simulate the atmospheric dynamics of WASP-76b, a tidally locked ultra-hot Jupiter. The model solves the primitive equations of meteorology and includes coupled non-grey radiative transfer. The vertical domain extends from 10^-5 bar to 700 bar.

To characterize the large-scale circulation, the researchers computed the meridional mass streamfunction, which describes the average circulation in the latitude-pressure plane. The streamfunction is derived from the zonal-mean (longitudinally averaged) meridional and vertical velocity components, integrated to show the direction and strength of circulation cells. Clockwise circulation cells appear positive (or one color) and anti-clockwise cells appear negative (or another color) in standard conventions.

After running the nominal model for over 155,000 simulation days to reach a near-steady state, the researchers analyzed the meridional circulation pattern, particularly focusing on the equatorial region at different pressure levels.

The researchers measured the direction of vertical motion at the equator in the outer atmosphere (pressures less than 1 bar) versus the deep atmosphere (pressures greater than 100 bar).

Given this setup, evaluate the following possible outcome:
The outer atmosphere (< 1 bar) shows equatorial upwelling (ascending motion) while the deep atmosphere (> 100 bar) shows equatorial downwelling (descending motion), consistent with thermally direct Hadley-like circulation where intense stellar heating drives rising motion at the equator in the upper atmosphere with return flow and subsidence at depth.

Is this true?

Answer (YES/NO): YES